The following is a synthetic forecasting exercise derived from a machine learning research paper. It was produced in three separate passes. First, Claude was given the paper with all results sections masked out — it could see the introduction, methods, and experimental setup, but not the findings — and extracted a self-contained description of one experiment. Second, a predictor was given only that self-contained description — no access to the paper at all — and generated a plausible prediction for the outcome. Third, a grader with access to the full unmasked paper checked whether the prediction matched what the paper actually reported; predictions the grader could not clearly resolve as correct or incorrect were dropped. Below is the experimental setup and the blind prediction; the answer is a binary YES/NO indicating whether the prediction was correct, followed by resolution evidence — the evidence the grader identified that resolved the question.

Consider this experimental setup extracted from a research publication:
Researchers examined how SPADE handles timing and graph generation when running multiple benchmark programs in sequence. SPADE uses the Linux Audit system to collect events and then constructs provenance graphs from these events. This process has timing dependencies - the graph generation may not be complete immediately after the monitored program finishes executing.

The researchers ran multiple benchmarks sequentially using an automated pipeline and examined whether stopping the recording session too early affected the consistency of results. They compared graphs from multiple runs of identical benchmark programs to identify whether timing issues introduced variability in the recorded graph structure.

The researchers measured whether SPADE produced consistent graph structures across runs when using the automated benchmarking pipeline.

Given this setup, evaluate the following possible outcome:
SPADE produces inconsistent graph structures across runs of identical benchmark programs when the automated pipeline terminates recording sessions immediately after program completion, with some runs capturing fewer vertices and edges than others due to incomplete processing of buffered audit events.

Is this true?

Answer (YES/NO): NO